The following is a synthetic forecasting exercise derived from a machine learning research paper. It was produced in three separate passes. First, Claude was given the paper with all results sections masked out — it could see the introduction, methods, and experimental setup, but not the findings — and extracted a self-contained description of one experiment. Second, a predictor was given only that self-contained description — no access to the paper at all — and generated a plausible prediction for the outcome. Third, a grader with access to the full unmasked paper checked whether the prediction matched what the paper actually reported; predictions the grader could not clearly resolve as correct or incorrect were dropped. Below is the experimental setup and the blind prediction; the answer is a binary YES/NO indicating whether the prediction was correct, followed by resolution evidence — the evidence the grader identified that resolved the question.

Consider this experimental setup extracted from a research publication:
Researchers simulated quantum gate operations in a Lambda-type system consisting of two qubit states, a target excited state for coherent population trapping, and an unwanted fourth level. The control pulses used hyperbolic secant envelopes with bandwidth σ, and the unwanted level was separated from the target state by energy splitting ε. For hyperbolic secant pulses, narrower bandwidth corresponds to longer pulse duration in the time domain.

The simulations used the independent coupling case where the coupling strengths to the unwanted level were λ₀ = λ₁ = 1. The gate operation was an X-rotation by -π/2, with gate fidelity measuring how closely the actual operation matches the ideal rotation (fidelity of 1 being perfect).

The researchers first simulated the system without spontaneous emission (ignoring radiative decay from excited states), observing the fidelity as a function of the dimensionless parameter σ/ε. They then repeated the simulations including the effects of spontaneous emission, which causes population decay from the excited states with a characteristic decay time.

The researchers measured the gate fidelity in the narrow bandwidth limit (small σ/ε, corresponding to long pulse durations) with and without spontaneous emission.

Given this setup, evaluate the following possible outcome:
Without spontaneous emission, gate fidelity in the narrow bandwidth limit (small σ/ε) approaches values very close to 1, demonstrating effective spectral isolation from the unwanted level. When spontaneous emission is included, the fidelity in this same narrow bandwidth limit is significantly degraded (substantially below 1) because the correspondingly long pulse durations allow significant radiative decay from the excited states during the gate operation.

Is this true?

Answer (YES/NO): YES